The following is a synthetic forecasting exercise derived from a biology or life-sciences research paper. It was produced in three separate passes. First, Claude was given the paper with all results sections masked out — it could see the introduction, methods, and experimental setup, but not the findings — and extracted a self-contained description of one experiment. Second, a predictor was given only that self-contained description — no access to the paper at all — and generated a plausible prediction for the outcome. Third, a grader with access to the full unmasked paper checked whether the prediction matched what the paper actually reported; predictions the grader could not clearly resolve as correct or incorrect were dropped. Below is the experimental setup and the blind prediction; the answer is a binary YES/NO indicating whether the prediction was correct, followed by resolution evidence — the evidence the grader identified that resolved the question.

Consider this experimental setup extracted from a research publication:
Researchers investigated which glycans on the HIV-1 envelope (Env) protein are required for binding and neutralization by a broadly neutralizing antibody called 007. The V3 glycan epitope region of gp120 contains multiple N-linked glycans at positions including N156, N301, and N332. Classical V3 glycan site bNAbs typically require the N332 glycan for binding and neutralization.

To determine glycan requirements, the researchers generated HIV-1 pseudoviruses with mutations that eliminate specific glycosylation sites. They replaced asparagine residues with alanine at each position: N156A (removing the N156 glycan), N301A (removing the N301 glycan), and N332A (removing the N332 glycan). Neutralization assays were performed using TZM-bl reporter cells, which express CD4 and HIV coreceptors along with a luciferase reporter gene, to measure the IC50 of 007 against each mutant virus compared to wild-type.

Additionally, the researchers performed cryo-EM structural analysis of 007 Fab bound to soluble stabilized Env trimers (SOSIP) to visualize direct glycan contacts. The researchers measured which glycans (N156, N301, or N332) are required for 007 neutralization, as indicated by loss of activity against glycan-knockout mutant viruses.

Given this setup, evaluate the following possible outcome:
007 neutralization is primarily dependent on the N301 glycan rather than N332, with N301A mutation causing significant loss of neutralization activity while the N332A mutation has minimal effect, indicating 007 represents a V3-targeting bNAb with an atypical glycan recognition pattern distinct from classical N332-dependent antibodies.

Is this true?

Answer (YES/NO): NO